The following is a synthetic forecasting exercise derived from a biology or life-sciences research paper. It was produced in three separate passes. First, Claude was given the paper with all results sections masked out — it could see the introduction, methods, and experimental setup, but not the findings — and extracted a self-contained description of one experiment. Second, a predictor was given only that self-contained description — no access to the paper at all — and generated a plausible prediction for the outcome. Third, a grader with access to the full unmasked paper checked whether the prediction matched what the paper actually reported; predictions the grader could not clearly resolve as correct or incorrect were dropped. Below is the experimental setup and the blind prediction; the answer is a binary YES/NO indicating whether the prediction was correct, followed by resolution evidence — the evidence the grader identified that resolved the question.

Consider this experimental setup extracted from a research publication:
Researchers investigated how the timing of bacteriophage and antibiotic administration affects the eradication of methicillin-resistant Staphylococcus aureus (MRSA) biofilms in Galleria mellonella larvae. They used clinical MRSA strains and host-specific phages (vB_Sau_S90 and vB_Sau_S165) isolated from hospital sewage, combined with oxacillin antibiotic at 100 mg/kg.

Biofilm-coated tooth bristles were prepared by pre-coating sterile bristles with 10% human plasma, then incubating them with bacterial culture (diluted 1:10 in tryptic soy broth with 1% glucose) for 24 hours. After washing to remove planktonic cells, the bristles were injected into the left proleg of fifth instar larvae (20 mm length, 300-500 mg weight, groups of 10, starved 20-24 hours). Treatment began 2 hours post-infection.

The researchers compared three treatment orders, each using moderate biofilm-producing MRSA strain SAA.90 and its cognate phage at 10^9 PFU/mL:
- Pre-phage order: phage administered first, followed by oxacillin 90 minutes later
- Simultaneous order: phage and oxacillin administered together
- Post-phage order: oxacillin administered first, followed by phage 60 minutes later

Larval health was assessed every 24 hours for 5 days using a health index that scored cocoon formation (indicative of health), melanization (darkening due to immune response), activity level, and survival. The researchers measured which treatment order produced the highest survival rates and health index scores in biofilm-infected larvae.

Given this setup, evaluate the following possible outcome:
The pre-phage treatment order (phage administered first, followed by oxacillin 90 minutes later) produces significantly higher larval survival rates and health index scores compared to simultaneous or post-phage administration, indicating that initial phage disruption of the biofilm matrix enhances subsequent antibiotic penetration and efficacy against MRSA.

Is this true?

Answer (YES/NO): YES